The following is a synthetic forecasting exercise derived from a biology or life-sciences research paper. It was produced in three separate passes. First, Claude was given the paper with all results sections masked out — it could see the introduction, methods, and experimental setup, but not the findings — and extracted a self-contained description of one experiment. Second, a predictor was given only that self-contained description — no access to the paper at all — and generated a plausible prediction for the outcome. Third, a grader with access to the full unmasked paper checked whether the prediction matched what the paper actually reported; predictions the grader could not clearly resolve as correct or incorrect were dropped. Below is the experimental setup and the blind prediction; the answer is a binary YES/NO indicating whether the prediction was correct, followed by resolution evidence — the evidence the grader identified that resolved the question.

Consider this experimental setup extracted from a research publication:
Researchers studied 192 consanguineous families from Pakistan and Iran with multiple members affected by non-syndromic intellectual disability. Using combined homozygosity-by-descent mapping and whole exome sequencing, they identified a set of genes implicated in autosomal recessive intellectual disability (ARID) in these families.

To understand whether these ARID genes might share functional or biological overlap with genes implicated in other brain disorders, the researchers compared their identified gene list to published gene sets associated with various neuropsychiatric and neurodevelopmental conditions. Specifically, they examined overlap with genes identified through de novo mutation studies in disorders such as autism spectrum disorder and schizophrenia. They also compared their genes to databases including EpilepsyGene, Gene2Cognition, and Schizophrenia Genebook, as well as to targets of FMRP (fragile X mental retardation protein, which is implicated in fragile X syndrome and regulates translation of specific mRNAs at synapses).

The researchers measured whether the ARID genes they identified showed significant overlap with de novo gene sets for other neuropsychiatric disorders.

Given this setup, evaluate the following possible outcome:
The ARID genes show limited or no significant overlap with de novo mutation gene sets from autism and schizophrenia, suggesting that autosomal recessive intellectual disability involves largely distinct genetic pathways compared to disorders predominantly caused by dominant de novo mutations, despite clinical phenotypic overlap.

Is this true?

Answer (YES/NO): NO